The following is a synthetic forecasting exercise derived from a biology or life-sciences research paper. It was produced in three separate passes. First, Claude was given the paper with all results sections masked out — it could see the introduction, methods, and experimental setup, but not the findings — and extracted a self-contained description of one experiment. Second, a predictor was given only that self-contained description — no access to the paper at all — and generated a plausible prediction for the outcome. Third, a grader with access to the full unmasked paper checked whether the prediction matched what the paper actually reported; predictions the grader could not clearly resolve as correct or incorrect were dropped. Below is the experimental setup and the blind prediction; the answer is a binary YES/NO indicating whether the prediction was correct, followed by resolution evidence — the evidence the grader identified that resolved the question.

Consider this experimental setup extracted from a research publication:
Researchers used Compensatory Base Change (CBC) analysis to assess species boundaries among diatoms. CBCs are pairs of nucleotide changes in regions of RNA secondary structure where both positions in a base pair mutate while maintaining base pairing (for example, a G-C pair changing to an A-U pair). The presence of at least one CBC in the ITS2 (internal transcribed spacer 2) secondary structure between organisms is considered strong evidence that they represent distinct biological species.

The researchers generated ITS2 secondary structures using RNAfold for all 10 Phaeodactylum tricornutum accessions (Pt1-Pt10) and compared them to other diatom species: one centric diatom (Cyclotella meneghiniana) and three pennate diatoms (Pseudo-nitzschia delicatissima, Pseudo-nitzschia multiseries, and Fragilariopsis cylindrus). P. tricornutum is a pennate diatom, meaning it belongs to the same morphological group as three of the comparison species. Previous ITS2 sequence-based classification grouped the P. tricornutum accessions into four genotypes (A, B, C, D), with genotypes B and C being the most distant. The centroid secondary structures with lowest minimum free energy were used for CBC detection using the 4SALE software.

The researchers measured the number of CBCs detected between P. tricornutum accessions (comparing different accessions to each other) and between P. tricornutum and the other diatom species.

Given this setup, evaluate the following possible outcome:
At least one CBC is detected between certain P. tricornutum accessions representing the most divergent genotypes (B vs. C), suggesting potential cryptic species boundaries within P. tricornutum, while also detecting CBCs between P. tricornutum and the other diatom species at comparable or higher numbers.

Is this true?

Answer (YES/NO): NO